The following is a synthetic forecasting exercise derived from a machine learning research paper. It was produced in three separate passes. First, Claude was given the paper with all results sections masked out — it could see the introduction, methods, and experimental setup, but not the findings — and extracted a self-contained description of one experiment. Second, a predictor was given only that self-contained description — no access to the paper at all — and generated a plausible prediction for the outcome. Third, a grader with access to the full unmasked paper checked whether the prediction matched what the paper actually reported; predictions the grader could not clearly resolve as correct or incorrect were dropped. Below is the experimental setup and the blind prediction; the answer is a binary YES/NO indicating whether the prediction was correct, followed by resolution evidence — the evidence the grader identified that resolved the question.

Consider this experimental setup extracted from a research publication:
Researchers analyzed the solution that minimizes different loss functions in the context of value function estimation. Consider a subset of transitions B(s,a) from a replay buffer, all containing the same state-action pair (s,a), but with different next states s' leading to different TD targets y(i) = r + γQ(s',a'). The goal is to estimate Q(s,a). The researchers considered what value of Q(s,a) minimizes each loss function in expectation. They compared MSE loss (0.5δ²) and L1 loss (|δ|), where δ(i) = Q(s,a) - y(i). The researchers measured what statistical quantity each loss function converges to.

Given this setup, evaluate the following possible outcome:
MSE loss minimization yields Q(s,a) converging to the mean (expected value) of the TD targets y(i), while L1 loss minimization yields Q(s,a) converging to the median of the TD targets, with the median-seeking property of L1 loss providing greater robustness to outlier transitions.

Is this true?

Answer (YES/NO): YES